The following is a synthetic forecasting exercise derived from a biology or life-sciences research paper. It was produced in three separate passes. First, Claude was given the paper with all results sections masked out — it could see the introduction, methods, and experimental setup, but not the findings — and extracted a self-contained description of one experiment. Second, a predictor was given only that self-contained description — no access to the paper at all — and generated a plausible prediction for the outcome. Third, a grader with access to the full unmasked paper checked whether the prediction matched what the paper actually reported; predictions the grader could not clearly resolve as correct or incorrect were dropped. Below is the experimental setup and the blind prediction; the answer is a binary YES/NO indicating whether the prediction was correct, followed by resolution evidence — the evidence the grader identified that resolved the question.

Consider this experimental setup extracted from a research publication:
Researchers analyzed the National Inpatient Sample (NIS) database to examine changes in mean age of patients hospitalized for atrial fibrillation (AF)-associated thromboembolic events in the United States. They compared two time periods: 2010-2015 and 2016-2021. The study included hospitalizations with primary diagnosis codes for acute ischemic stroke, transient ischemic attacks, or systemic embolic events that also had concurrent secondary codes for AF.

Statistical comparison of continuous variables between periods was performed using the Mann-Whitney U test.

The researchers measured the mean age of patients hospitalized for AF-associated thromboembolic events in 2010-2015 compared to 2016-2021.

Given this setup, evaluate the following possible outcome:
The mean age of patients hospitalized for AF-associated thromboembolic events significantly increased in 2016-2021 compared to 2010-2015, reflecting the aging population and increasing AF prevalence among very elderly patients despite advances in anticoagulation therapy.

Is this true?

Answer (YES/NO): NO